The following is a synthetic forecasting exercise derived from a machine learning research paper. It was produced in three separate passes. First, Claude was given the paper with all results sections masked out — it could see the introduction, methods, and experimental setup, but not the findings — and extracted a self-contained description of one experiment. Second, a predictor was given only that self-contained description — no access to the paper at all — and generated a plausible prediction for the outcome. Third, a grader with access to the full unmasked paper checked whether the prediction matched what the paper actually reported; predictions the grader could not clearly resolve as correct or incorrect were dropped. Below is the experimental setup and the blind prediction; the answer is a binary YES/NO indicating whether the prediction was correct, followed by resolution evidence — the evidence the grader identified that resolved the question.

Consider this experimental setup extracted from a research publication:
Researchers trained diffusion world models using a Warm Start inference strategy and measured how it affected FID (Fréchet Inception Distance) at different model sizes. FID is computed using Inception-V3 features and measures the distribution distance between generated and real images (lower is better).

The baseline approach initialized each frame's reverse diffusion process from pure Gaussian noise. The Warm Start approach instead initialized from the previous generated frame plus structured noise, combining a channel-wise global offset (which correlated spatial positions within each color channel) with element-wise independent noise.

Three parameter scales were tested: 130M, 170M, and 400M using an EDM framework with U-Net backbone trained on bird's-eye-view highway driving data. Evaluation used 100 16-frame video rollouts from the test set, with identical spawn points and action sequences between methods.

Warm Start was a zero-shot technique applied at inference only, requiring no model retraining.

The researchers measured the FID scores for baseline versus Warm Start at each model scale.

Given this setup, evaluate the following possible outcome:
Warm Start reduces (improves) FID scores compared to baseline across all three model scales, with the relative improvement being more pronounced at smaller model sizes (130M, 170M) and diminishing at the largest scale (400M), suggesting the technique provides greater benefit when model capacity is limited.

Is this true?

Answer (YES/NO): NO